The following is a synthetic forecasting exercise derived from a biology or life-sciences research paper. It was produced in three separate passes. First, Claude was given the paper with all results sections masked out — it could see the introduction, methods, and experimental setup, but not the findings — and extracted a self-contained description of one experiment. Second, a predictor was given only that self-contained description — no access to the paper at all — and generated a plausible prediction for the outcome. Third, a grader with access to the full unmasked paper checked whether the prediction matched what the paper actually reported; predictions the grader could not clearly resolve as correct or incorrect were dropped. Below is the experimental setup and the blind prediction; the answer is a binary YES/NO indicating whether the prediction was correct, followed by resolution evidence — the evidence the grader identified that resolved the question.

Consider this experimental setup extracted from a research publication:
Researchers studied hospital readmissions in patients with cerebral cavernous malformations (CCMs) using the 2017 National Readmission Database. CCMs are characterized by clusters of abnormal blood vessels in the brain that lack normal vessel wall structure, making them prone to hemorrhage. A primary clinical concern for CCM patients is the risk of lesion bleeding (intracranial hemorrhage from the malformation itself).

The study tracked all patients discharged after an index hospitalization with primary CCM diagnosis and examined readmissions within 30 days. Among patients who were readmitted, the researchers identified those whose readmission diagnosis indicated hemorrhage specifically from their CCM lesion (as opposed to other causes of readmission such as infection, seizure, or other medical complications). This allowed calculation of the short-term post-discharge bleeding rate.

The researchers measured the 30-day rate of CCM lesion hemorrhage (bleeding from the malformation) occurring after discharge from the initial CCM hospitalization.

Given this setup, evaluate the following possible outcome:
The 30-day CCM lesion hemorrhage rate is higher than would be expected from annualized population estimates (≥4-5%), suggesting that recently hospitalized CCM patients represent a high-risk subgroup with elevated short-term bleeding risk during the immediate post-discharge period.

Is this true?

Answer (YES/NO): NO